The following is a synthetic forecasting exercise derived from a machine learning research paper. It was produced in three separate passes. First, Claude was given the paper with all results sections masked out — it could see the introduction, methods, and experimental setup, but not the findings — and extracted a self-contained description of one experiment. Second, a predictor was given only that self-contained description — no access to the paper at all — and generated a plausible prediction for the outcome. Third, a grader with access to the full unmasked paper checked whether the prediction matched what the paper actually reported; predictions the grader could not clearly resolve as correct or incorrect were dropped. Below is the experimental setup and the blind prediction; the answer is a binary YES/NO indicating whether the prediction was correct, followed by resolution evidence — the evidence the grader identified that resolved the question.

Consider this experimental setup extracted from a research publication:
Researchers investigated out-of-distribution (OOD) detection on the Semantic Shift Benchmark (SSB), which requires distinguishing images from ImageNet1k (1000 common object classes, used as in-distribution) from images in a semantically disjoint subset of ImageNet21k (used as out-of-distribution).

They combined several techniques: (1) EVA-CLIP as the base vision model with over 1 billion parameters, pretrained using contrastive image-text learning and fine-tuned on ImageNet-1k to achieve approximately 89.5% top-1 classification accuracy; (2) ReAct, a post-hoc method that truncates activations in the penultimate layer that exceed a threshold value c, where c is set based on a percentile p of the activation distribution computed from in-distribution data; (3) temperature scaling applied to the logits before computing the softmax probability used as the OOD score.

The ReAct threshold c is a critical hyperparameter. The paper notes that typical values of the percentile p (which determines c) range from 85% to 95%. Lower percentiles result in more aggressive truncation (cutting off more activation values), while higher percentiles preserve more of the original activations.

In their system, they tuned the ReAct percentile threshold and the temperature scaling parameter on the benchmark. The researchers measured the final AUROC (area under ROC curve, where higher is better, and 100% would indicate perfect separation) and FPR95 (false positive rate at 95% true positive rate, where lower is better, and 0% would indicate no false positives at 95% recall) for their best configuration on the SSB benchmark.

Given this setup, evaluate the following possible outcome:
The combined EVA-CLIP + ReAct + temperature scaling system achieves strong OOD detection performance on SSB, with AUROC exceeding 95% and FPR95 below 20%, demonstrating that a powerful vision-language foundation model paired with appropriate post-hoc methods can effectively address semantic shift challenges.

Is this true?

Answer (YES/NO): NO